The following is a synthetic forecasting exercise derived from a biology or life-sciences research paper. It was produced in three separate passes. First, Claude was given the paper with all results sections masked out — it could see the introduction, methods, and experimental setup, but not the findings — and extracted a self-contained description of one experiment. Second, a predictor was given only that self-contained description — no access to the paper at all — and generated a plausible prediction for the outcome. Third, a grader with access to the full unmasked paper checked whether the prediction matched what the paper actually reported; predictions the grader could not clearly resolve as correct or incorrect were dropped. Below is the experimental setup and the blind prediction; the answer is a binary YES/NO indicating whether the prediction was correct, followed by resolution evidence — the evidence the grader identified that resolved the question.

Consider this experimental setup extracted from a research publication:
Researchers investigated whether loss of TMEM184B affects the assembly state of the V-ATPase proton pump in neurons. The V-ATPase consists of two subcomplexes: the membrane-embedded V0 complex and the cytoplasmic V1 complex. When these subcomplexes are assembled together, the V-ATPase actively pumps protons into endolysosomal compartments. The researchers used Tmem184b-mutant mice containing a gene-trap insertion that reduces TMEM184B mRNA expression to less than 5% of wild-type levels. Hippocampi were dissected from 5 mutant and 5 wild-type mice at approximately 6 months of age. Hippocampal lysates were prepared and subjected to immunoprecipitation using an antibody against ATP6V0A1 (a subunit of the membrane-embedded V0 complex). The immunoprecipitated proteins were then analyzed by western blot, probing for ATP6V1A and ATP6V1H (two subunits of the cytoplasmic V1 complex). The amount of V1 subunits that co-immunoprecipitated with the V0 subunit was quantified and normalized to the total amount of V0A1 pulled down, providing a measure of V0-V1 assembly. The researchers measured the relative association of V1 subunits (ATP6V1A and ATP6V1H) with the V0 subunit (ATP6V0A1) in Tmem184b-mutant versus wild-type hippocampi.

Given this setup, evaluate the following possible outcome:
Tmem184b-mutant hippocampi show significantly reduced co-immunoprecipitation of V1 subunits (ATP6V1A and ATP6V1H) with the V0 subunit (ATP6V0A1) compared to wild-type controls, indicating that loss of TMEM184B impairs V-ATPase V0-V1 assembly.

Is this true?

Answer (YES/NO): YES